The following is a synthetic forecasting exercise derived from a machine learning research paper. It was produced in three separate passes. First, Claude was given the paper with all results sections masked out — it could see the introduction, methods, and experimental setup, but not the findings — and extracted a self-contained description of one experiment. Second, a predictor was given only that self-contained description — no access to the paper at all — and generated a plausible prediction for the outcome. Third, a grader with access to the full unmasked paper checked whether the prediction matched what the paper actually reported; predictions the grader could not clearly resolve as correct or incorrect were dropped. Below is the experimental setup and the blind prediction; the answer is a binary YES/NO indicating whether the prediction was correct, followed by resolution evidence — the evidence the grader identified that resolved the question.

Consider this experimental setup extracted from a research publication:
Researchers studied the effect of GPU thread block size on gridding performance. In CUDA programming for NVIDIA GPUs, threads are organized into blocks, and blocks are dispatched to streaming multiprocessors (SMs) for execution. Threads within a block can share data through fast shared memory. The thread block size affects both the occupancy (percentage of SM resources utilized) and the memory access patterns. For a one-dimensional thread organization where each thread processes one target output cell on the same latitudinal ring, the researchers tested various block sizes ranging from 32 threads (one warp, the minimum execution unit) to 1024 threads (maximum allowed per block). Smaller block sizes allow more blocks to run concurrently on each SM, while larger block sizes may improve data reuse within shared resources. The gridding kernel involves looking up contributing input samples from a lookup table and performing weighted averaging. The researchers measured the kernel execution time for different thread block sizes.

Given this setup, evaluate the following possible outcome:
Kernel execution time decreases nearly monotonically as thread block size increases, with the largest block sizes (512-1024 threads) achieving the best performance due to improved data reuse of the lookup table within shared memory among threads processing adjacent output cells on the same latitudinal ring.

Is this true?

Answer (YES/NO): NO